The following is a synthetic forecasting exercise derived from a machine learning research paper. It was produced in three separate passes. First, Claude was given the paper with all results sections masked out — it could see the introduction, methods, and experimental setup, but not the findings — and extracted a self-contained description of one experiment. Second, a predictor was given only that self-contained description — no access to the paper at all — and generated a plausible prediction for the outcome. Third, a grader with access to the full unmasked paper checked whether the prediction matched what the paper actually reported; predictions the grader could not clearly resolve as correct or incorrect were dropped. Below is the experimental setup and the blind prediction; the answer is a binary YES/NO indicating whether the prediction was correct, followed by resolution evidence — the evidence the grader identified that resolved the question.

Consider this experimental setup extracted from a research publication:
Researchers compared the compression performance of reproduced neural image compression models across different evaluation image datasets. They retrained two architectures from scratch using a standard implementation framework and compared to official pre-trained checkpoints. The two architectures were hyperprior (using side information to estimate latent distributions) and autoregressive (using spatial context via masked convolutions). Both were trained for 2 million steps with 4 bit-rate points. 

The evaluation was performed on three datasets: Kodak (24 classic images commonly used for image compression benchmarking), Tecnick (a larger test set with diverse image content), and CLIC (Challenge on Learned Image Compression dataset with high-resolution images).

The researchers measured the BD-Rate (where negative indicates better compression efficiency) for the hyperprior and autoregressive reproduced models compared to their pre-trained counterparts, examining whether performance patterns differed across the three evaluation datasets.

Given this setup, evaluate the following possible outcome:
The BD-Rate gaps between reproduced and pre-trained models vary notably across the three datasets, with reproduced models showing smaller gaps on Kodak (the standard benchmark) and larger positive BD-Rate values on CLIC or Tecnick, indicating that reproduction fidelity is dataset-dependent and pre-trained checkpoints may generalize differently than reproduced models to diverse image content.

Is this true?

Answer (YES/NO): NO